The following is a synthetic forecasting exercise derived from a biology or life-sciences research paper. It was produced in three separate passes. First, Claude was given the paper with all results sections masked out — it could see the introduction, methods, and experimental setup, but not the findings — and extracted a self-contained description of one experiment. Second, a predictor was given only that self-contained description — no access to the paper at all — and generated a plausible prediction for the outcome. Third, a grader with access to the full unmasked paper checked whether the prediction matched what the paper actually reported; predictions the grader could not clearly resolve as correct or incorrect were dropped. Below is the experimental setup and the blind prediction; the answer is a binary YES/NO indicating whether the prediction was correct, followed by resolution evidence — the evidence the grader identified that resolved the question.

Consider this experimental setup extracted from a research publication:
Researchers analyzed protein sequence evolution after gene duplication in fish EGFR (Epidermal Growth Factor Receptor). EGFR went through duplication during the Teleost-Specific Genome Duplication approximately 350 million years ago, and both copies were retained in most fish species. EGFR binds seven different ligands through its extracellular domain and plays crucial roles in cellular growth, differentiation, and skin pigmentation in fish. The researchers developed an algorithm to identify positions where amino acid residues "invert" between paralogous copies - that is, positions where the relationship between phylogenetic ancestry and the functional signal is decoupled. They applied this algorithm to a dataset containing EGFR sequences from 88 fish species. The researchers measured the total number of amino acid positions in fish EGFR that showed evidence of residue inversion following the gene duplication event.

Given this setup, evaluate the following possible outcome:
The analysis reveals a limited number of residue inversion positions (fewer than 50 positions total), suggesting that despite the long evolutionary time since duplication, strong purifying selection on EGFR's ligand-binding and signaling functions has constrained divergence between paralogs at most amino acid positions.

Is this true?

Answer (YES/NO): YES